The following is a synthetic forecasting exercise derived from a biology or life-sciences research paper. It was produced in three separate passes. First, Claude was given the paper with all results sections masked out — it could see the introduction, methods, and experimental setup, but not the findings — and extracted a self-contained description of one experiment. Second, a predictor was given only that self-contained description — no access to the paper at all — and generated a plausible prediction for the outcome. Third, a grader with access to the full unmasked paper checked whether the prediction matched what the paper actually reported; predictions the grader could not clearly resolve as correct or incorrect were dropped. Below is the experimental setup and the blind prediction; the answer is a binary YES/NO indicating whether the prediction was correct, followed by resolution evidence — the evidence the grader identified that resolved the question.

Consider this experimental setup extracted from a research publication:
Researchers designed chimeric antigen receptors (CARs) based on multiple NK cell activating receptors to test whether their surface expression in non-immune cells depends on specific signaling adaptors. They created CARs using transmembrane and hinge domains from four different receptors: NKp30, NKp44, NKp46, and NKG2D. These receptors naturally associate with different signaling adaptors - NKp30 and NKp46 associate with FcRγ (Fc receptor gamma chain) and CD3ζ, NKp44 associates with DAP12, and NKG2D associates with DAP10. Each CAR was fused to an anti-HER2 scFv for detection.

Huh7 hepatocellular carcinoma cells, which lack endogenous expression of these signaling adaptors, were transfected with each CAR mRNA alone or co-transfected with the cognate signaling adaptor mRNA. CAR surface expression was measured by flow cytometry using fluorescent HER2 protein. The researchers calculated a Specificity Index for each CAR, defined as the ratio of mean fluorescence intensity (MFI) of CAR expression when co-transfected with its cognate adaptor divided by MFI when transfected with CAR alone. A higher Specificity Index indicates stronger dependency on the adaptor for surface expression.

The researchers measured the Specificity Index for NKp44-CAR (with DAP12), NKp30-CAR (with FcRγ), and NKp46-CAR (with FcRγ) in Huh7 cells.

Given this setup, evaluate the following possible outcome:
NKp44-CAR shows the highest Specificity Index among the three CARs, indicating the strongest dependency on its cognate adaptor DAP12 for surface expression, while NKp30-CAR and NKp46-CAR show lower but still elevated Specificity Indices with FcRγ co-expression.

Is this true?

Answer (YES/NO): YES